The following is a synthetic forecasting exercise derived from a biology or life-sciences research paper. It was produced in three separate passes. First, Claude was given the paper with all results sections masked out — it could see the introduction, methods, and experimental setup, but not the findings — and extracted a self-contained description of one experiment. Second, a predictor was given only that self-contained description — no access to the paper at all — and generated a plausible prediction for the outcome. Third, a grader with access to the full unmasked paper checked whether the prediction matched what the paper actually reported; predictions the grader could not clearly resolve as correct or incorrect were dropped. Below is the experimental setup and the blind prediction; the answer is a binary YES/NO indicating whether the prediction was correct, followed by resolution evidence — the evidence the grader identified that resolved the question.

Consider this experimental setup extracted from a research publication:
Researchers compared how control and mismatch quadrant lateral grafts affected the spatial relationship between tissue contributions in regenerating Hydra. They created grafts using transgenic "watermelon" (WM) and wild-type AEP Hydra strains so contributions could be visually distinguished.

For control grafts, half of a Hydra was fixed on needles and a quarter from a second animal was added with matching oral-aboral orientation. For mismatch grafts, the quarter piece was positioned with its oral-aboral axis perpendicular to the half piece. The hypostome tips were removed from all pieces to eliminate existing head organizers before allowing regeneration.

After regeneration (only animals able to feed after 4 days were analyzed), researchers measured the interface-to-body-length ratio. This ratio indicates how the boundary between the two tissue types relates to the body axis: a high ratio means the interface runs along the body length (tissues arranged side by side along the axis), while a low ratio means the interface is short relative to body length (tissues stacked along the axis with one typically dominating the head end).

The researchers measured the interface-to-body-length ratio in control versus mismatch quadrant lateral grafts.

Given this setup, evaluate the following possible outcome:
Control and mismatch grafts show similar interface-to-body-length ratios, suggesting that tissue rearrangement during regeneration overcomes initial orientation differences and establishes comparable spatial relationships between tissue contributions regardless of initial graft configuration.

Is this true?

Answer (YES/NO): NO